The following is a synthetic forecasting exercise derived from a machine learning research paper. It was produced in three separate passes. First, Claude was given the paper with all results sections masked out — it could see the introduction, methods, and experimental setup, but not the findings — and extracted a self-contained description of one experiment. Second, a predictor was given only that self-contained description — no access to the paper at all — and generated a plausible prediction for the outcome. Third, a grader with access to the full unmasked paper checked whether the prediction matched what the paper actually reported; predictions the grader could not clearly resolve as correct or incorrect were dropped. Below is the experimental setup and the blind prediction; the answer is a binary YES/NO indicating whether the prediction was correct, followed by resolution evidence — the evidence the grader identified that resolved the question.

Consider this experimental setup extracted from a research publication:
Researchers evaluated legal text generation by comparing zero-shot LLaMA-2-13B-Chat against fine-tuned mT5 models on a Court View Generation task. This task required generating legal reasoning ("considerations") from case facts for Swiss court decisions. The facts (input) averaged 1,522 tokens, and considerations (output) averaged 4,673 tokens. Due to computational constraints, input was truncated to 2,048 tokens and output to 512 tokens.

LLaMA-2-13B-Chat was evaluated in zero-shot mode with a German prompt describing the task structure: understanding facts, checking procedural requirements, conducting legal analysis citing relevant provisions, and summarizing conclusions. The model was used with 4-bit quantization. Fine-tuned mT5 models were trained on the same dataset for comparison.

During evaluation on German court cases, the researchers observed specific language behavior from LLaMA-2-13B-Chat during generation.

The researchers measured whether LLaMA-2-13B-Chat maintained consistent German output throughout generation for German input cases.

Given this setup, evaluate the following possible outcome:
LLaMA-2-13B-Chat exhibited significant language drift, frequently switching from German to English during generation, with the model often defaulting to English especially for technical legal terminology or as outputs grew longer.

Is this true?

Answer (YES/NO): NO